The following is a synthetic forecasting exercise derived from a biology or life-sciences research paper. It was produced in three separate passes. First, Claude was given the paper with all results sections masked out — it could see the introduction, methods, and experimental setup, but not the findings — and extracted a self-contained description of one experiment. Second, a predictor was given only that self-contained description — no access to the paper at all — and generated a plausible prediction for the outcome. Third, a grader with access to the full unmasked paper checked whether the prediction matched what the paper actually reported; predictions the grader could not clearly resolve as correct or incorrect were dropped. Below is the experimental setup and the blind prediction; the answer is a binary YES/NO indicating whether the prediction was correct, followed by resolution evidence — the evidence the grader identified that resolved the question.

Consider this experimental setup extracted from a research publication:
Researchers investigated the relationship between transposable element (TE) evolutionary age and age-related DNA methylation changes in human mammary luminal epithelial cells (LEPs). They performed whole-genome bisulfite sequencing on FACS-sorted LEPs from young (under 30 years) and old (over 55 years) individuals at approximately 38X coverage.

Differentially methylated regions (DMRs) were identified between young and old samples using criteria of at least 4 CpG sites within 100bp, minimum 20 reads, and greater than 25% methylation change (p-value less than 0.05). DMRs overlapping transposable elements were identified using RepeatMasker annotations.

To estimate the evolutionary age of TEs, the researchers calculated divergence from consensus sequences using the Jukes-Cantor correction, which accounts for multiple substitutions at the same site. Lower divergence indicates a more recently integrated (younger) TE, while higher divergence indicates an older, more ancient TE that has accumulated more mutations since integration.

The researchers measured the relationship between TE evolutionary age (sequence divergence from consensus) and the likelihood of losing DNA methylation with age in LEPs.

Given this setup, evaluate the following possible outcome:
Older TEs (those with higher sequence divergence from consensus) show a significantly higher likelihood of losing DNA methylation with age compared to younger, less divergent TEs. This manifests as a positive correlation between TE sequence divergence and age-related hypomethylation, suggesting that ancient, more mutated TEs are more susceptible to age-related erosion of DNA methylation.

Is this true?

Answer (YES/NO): NO